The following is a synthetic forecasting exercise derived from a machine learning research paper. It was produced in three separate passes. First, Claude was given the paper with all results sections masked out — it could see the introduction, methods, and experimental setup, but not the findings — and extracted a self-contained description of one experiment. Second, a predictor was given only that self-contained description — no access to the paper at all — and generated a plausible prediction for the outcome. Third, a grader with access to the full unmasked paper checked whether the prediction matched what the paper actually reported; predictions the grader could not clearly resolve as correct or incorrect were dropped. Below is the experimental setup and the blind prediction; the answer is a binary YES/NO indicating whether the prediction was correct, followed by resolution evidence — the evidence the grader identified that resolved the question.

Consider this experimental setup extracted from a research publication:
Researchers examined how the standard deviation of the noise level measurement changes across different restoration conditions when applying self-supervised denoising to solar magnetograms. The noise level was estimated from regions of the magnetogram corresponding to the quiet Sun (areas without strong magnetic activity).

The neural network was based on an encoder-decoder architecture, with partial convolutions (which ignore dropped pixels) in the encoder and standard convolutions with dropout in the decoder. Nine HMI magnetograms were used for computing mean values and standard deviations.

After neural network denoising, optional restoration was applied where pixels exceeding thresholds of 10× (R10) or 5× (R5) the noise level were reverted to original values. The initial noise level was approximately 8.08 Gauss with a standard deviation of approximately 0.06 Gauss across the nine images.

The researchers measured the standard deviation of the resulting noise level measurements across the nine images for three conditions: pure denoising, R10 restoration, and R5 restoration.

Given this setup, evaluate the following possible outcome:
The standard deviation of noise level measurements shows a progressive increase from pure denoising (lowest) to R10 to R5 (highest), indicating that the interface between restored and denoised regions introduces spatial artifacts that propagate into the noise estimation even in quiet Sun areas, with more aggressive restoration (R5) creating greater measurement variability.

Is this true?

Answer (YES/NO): NO